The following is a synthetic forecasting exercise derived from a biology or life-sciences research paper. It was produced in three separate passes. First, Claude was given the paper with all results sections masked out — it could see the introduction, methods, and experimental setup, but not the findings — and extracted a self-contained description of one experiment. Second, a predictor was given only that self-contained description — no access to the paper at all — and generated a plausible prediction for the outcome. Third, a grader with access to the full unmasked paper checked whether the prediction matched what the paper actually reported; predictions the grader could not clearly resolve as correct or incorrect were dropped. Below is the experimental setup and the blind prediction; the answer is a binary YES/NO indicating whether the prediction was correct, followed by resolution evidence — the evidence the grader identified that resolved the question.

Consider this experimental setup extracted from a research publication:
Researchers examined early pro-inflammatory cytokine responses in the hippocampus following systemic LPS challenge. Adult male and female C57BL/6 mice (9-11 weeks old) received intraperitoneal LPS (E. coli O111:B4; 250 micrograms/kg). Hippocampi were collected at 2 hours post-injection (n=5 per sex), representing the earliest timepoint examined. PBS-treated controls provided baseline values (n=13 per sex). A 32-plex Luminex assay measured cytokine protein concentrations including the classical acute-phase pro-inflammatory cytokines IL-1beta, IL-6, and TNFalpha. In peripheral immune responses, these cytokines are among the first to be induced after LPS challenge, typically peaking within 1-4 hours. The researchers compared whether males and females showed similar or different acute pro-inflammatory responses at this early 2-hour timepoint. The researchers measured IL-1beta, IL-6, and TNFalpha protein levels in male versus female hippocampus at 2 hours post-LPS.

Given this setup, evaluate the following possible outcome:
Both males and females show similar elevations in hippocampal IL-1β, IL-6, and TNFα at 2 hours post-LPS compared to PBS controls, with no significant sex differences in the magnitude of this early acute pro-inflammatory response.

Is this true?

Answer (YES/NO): NO